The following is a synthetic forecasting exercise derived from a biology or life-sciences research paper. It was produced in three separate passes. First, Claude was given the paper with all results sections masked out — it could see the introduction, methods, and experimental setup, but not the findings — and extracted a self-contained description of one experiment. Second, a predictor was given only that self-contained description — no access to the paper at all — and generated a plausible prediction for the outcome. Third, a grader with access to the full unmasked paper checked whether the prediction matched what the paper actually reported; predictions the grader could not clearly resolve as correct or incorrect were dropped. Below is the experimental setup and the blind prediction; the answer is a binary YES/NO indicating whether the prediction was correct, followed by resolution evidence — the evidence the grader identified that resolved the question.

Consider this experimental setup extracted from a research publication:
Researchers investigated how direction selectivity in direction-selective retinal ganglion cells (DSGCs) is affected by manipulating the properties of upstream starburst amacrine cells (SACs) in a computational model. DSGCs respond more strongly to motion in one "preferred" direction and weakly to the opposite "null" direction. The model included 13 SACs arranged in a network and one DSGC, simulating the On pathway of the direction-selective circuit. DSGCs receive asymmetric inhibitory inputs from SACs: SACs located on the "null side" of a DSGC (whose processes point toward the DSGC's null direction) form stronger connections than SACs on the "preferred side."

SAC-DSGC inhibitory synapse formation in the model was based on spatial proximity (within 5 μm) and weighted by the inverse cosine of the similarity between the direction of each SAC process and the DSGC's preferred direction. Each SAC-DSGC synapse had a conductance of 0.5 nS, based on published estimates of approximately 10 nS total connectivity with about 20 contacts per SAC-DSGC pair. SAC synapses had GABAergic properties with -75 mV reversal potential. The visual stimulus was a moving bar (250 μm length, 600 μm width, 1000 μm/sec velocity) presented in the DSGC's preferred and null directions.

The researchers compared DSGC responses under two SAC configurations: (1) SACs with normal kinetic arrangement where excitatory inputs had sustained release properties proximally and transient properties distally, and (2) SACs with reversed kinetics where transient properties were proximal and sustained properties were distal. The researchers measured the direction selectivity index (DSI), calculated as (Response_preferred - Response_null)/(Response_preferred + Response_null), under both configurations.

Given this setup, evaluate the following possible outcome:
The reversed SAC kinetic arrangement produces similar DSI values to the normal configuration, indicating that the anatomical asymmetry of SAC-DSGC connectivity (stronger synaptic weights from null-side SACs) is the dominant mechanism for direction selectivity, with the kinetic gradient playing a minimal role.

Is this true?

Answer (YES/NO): NO